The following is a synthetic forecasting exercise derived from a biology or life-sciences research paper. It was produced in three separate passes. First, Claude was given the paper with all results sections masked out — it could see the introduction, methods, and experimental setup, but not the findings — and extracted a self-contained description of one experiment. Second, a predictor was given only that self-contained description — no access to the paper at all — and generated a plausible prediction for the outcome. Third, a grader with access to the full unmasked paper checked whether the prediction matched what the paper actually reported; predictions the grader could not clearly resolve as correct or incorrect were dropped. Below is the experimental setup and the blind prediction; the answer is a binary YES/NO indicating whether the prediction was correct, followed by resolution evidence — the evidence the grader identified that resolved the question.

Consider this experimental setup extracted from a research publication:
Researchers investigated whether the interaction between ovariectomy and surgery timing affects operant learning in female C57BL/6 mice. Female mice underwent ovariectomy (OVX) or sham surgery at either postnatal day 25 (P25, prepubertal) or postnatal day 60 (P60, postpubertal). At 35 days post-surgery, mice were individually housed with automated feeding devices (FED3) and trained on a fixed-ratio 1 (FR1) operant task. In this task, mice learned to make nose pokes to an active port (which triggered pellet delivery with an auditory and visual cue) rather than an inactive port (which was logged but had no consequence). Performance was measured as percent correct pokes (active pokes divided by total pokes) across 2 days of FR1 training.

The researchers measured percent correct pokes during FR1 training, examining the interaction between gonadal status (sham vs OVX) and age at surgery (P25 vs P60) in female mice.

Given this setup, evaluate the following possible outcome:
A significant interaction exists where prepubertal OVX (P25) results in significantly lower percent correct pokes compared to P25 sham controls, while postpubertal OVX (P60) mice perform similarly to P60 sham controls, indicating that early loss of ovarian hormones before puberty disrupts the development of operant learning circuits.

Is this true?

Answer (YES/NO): NO